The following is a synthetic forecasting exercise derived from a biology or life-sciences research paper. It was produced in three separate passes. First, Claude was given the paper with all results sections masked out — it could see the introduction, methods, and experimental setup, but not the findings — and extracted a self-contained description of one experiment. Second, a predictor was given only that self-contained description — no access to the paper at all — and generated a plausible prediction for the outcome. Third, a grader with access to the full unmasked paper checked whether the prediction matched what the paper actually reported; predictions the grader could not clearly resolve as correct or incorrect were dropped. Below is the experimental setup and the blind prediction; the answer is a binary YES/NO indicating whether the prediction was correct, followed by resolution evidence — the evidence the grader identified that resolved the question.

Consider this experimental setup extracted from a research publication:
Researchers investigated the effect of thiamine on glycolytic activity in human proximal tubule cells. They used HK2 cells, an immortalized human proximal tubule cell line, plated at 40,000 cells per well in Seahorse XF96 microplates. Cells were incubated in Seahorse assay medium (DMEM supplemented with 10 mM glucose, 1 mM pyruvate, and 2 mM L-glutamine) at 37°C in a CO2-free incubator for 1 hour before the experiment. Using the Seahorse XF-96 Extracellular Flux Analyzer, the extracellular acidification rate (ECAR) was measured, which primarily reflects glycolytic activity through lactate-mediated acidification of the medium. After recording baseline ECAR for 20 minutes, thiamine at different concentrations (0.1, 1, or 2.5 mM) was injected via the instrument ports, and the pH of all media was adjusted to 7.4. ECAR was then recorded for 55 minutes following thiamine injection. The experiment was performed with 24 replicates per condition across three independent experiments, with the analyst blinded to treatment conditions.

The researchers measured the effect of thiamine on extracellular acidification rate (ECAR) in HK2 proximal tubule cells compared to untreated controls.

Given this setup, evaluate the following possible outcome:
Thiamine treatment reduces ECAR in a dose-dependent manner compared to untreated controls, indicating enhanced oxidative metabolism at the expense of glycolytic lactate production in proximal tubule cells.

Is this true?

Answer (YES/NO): YES